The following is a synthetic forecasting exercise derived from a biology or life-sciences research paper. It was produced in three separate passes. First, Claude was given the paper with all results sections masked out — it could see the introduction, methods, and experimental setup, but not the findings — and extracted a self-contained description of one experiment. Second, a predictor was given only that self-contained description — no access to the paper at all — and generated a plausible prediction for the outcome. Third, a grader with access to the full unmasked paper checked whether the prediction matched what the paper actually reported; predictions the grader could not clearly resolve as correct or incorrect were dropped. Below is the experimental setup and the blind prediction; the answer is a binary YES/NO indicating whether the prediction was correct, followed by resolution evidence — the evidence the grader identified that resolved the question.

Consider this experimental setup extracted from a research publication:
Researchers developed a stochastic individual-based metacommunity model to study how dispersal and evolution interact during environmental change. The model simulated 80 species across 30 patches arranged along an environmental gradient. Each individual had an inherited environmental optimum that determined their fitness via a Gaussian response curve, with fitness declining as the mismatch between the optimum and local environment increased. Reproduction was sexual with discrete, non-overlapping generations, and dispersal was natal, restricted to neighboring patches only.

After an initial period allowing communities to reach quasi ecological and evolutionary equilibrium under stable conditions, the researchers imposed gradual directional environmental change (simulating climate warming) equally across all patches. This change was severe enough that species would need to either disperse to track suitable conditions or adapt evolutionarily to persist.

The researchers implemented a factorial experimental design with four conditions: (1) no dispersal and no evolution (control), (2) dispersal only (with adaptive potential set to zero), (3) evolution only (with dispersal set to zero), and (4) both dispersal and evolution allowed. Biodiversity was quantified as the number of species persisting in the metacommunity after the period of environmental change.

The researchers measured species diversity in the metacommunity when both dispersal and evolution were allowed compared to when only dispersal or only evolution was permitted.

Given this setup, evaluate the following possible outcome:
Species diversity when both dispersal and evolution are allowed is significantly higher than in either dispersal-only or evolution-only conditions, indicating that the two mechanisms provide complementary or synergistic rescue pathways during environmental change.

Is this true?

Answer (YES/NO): NO